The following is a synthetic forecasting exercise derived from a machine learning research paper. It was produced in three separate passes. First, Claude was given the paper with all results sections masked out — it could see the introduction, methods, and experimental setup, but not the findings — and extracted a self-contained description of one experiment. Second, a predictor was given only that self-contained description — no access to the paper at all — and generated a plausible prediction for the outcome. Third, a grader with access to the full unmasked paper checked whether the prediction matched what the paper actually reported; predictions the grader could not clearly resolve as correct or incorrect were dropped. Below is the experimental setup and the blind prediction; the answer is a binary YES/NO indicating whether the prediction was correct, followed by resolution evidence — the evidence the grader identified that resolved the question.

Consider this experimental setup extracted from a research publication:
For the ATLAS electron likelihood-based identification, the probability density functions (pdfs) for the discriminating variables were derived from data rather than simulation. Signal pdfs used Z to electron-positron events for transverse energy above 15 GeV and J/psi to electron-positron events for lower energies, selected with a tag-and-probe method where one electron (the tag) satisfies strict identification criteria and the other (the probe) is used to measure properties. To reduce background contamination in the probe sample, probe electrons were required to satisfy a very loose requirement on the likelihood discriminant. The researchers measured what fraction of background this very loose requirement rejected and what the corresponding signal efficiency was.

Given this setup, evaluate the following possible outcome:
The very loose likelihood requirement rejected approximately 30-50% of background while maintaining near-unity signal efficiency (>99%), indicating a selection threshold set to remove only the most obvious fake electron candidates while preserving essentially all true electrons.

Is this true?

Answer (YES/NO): NO